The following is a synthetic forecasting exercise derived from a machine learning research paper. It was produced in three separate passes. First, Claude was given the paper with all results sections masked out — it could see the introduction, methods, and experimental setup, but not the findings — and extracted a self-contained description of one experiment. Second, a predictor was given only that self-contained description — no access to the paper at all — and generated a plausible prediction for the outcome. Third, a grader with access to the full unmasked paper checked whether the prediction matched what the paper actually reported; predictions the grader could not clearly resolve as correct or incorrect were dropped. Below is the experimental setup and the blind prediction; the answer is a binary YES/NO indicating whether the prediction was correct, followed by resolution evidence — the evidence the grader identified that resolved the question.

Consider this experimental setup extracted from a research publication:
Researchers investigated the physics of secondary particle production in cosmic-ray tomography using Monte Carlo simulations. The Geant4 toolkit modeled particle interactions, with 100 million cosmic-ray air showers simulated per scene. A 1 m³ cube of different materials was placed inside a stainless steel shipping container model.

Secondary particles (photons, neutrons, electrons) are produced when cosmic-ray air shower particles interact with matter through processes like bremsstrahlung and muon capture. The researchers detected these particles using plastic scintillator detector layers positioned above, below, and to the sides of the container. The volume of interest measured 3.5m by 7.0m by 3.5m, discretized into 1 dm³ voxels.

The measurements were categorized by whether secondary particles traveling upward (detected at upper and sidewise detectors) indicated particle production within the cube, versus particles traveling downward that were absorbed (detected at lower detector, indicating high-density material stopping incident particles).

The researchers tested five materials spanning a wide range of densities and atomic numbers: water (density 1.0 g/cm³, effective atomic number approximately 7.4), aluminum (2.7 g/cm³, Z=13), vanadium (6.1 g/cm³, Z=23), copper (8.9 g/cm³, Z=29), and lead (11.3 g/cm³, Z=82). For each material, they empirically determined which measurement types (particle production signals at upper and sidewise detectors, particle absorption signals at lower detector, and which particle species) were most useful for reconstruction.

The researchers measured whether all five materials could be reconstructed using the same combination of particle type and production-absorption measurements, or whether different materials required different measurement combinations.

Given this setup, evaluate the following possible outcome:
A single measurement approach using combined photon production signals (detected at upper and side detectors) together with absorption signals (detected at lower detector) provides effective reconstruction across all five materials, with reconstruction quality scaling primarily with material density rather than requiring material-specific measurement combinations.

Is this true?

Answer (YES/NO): NO